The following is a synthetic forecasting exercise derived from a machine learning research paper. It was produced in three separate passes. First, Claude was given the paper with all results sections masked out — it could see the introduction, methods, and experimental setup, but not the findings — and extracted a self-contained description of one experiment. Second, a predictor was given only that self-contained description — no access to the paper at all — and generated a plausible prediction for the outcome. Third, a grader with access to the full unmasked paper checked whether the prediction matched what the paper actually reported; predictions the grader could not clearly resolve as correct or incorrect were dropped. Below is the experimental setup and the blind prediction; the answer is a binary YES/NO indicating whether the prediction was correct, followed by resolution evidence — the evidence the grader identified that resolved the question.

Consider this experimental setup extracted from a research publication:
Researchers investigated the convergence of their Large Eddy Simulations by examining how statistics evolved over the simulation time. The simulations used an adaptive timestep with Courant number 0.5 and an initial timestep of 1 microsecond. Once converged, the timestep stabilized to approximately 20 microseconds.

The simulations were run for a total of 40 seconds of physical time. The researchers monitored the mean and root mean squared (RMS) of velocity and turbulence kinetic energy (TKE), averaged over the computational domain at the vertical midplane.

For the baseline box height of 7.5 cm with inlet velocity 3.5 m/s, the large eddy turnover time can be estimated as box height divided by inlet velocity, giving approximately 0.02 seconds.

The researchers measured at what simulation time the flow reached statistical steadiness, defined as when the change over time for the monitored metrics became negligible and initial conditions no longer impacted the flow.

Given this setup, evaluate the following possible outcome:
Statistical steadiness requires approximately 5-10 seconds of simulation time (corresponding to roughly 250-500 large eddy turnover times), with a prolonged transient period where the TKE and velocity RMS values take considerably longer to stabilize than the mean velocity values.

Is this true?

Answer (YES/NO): NO